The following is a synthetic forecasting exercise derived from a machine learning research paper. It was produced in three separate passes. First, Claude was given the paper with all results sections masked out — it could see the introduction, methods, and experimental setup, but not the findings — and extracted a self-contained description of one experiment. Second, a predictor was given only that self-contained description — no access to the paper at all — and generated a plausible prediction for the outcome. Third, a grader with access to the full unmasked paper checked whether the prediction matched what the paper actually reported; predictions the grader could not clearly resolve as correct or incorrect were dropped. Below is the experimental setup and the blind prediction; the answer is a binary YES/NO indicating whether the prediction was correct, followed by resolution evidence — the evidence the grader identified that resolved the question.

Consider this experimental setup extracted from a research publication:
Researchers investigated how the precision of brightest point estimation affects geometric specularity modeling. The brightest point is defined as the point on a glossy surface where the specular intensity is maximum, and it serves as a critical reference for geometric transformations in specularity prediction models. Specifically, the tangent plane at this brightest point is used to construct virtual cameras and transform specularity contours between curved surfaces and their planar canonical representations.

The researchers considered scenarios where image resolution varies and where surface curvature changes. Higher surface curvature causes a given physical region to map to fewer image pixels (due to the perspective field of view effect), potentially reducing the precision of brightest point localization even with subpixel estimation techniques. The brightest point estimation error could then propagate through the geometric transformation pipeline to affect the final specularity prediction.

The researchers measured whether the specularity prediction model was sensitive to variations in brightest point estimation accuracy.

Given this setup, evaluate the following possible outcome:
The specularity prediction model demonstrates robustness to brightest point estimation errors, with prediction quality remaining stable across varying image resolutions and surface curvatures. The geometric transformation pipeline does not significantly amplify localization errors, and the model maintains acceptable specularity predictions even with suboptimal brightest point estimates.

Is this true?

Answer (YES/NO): NO